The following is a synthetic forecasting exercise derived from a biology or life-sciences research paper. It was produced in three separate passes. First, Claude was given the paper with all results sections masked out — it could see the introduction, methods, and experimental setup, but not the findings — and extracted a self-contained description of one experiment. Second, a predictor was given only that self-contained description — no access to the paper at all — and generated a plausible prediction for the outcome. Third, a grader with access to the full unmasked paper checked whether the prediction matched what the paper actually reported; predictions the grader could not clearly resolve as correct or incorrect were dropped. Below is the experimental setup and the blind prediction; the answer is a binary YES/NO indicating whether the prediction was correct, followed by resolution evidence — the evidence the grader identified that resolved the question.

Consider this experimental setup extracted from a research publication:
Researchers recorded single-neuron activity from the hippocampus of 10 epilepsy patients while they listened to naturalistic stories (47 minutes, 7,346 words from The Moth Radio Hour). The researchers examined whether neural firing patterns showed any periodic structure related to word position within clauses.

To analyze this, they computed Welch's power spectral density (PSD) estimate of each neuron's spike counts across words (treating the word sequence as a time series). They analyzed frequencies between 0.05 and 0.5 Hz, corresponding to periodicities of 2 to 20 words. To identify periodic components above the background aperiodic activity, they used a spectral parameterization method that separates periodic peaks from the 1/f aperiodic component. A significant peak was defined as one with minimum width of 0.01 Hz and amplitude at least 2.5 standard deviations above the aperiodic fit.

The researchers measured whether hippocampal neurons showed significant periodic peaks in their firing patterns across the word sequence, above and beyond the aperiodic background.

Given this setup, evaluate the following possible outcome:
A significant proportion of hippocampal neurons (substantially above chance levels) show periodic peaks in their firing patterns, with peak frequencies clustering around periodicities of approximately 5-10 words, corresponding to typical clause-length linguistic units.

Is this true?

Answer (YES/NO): NO